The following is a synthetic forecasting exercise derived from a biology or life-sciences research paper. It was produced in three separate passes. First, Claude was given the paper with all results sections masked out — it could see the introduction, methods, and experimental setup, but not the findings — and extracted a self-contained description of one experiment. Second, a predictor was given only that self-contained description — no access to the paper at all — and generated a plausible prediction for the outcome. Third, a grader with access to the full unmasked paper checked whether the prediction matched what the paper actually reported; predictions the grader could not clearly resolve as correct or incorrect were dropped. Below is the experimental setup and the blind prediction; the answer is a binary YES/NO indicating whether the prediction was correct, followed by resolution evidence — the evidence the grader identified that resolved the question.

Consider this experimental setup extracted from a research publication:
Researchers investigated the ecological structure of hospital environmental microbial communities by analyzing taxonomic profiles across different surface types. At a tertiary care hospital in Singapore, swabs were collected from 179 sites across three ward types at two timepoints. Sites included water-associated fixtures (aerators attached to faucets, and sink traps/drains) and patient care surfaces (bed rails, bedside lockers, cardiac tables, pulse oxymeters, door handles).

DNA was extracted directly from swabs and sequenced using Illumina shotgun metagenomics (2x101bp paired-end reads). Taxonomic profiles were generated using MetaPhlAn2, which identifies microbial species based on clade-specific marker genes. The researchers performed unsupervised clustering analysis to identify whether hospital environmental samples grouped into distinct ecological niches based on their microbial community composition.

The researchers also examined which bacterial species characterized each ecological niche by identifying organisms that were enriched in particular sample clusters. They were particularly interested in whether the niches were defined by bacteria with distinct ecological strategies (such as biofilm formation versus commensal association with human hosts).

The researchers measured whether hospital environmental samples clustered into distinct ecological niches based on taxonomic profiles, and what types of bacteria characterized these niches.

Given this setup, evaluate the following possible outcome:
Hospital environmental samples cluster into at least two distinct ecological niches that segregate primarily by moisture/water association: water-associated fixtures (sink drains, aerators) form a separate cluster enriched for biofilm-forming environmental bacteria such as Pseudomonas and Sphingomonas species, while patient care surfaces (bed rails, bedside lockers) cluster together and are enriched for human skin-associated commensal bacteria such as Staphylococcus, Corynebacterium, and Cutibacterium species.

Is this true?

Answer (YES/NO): NO